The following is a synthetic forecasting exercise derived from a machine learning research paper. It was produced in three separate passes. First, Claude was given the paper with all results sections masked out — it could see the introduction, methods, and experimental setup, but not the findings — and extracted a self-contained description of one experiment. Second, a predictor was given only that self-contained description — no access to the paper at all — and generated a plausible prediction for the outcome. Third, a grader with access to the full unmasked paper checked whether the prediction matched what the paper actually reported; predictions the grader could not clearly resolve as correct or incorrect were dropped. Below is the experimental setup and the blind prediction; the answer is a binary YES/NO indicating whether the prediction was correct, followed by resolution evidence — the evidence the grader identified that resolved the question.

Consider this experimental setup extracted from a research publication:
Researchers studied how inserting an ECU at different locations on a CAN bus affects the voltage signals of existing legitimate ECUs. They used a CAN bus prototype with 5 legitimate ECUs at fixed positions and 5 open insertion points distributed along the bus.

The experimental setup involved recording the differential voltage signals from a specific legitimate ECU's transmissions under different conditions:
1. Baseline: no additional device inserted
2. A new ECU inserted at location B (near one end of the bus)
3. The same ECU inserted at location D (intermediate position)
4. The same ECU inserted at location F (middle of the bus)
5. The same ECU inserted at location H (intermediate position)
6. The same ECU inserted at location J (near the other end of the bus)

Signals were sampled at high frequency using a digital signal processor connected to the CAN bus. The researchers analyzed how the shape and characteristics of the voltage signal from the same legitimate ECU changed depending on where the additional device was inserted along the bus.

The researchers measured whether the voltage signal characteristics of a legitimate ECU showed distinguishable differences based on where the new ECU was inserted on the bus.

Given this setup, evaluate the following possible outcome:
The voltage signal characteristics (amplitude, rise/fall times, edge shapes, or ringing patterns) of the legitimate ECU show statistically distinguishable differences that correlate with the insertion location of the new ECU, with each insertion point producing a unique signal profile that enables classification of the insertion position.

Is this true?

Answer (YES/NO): YES